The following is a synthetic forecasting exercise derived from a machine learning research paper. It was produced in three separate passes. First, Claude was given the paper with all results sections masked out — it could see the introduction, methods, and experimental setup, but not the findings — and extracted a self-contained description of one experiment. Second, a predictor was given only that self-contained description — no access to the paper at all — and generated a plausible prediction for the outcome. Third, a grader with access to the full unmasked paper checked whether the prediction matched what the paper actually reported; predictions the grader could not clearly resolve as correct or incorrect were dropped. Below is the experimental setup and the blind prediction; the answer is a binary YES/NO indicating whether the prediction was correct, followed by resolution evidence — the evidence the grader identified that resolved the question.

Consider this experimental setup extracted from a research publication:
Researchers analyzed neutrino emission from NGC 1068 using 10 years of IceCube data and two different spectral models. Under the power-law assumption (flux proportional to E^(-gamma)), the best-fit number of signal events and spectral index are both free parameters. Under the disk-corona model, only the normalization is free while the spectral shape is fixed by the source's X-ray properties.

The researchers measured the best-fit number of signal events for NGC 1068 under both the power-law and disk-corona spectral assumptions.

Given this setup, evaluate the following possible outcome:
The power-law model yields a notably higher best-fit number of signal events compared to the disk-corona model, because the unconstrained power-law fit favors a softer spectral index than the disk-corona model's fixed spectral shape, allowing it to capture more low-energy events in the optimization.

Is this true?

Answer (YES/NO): YES